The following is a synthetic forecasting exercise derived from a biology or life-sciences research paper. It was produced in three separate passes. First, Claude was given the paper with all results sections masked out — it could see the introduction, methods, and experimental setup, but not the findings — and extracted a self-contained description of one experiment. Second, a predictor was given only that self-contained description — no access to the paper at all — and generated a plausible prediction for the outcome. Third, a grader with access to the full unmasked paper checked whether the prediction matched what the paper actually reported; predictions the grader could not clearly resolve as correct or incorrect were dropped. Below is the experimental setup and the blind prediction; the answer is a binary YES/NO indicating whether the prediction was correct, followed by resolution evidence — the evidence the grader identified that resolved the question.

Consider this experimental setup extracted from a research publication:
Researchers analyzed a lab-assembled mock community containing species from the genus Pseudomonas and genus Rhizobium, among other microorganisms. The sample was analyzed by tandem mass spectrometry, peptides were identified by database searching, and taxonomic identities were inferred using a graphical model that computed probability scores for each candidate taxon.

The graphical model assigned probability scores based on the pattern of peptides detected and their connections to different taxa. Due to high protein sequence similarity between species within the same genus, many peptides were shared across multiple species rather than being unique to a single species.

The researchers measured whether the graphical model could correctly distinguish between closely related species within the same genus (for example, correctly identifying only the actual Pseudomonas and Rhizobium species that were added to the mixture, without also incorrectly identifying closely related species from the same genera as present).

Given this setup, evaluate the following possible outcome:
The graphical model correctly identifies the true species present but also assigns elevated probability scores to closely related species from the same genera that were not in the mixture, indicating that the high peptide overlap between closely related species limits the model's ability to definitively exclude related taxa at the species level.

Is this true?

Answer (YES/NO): YES